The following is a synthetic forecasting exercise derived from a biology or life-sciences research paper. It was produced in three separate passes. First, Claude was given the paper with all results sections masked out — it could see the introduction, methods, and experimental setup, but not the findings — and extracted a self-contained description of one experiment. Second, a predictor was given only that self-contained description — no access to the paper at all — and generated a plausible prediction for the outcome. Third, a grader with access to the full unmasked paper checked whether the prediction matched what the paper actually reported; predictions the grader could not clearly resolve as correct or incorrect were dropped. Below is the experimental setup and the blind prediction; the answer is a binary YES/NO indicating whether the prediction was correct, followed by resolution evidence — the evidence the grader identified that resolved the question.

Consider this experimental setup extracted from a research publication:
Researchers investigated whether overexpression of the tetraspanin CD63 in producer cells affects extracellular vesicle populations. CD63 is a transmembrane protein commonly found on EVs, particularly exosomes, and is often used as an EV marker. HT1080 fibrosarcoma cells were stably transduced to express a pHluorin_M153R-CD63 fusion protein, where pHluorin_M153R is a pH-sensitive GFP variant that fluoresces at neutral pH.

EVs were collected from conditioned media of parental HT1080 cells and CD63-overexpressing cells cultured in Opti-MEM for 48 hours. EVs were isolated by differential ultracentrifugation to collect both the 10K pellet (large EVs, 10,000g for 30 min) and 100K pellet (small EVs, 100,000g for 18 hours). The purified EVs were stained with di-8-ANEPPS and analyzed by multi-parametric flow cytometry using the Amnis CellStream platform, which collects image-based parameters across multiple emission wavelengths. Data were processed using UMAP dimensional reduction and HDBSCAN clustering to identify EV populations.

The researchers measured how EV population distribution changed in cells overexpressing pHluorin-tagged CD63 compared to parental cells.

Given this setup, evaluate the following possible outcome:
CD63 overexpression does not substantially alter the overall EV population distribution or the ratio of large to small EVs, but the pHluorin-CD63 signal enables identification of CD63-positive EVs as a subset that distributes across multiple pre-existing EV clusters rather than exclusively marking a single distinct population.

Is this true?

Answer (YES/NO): NO